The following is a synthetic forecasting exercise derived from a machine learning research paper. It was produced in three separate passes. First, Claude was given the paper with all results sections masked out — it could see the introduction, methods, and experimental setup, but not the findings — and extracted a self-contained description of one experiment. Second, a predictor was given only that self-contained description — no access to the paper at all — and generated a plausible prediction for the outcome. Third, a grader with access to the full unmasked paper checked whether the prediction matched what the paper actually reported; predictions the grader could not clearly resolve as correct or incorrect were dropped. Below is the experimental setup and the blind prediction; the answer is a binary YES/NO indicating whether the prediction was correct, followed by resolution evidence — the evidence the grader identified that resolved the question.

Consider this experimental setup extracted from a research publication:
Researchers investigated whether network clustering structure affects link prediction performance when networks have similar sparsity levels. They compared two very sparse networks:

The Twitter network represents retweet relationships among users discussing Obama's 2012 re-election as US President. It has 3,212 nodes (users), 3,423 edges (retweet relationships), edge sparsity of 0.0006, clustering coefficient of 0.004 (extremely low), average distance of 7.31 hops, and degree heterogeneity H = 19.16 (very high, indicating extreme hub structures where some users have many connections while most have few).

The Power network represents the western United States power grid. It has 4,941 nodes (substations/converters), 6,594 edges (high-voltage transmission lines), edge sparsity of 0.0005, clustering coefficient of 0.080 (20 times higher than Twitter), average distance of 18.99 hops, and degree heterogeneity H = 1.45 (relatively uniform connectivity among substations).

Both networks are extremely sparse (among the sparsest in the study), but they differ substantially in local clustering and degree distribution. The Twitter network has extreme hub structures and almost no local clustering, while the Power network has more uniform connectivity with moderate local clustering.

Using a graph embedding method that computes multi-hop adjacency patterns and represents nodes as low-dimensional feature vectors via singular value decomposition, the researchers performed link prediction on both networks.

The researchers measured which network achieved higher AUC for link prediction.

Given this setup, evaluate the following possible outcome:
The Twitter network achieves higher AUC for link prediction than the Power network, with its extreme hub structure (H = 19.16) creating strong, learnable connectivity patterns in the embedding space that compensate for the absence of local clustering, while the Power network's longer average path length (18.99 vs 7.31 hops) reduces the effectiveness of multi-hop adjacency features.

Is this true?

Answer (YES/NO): NO